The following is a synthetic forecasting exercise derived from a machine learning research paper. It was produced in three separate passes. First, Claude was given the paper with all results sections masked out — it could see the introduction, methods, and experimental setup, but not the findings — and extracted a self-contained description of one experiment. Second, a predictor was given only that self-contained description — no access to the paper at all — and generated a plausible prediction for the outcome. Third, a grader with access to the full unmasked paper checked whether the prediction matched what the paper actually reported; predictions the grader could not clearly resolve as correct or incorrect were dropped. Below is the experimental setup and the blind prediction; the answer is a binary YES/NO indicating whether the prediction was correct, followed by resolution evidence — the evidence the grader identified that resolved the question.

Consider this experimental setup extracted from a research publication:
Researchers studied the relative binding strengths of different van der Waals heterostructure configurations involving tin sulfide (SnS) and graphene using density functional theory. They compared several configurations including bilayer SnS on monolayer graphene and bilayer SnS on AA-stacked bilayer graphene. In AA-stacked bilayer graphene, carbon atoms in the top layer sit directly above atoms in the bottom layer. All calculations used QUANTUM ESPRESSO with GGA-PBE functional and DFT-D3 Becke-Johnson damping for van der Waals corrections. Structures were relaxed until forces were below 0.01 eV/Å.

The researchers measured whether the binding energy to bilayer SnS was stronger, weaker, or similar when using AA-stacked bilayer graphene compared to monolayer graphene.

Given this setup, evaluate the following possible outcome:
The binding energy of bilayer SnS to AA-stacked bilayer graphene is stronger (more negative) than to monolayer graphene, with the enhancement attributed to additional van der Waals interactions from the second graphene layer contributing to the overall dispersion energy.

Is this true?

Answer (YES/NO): NO